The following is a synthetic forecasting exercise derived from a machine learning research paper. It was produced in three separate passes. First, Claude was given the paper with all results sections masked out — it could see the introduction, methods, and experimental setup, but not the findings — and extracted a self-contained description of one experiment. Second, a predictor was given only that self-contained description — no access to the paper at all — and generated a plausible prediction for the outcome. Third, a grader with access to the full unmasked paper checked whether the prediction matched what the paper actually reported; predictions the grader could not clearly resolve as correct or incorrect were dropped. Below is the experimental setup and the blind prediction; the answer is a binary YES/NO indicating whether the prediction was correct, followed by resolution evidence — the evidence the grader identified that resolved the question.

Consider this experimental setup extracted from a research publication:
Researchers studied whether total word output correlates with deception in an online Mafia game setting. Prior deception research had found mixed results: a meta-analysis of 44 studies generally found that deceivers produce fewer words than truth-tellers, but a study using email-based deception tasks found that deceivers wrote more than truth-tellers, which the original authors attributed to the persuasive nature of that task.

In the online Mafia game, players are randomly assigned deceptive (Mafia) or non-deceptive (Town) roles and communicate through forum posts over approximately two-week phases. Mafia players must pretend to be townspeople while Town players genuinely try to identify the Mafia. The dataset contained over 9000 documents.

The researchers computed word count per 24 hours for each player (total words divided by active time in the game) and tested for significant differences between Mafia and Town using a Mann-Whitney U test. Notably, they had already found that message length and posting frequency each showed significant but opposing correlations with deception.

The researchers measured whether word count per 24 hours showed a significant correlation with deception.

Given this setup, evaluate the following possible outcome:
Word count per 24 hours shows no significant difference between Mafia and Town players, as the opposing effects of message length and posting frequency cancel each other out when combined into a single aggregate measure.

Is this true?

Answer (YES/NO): YES